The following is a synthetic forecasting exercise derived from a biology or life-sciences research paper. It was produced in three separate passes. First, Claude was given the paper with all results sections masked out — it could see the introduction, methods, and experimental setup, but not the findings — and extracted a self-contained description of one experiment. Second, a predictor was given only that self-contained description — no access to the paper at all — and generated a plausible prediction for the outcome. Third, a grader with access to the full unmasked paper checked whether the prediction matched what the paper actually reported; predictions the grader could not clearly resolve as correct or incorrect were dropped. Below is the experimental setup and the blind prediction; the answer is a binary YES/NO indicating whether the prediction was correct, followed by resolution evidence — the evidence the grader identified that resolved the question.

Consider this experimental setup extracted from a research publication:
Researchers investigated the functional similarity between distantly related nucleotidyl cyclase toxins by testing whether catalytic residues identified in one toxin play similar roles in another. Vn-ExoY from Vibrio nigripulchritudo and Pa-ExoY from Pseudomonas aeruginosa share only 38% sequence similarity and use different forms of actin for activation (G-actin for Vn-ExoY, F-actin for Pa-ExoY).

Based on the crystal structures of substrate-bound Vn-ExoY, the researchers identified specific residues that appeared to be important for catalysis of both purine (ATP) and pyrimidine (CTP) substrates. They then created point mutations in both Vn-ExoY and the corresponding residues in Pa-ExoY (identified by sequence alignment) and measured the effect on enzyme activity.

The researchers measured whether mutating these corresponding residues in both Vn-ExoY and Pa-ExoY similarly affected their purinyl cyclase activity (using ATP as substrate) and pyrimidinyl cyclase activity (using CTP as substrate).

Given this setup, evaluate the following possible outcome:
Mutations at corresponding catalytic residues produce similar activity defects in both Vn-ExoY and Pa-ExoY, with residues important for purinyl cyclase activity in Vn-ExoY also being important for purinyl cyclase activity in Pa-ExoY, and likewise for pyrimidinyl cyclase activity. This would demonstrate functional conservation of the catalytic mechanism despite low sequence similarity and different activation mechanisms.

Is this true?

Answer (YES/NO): YES